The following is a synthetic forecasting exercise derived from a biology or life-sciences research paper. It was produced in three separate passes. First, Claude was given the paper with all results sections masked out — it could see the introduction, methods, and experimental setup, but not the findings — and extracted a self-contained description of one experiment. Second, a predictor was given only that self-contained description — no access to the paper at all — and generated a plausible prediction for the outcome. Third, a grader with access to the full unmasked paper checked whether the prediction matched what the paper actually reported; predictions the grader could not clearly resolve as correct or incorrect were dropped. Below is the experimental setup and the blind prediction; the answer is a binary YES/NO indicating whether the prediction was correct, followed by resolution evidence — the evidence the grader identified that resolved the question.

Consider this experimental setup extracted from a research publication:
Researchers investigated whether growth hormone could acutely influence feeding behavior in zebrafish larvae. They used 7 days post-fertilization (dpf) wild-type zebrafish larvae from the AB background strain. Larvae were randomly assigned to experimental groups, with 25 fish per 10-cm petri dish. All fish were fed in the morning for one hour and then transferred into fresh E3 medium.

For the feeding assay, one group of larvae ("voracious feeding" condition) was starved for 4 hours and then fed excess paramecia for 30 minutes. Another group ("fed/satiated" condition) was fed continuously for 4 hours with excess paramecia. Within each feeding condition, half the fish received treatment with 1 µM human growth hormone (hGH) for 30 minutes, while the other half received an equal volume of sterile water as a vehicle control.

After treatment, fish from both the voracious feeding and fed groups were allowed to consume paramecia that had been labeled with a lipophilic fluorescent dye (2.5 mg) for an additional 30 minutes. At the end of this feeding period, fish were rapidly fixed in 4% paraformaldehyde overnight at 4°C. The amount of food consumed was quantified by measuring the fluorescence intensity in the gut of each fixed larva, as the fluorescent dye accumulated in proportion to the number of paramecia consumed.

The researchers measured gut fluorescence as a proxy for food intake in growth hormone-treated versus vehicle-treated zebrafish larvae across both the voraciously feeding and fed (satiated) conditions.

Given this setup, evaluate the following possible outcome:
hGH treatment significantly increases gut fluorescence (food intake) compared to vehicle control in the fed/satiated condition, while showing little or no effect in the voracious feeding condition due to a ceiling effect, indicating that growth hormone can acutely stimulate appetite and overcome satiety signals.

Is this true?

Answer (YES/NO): YES